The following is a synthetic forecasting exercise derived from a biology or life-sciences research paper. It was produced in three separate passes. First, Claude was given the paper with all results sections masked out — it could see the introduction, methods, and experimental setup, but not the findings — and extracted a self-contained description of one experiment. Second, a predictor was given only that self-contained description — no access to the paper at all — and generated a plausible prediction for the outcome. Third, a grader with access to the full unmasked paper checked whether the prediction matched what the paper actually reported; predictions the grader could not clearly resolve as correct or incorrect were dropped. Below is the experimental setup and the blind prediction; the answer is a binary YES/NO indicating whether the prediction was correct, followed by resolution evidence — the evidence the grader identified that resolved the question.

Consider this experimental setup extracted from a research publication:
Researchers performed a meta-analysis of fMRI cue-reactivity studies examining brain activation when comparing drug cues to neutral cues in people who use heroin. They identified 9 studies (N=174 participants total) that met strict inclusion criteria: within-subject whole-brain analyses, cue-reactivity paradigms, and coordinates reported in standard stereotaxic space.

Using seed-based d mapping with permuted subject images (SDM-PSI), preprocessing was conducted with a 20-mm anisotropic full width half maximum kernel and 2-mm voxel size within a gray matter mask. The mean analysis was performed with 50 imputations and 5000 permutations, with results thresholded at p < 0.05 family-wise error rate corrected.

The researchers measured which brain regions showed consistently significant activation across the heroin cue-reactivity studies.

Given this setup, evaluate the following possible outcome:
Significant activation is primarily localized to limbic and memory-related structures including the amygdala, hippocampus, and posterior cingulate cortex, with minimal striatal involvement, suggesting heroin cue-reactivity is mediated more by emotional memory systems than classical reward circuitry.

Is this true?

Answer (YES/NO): NO